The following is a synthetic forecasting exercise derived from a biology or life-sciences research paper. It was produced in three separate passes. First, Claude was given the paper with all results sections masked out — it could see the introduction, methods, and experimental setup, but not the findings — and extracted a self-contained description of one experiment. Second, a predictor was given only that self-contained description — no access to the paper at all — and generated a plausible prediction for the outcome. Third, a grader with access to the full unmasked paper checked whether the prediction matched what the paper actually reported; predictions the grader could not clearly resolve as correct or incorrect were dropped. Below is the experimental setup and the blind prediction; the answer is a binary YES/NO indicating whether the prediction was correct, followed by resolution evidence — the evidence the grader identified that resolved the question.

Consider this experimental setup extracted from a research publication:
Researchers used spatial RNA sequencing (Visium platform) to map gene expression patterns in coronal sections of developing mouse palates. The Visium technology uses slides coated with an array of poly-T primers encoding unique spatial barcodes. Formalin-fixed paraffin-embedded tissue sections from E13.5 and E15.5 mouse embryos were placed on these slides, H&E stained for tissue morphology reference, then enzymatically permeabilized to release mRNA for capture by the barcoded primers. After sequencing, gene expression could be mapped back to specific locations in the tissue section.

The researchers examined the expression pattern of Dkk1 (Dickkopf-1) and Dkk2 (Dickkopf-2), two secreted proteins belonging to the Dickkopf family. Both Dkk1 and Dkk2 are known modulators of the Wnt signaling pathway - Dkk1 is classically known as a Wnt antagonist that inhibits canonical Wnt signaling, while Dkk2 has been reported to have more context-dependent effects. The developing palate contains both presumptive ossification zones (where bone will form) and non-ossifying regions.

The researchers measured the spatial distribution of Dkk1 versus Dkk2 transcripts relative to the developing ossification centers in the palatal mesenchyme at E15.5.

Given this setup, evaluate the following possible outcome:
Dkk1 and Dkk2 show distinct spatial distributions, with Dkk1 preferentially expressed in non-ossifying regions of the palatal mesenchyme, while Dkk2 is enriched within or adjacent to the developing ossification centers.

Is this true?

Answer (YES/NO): YES